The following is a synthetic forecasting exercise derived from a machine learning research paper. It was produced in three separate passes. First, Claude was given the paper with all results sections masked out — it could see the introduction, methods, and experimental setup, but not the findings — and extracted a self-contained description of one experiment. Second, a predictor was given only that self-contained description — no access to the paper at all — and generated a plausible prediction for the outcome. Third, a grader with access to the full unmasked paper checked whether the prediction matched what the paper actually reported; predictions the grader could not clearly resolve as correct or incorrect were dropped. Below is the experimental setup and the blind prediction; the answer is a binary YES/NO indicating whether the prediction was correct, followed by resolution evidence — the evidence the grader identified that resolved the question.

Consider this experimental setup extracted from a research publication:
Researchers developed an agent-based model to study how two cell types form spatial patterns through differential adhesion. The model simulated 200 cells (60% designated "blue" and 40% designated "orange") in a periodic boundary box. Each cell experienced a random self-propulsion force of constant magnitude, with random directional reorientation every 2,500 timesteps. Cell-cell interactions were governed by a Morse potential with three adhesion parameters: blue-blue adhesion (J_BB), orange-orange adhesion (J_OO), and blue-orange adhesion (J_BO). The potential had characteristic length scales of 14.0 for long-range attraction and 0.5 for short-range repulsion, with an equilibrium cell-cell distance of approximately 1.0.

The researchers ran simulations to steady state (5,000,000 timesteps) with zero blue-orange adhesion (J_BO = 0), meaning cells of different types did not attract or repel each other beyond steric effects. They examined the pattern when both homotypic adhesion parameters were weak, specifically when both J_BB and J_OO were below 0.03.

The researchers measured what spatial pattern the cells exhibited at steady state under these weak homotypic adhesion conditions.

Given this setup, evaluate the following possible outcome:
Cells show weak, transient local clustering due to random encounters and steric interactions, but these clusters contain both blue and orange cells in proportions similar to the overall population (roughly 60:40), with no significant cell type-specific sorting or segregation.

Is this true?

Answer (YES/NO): NO